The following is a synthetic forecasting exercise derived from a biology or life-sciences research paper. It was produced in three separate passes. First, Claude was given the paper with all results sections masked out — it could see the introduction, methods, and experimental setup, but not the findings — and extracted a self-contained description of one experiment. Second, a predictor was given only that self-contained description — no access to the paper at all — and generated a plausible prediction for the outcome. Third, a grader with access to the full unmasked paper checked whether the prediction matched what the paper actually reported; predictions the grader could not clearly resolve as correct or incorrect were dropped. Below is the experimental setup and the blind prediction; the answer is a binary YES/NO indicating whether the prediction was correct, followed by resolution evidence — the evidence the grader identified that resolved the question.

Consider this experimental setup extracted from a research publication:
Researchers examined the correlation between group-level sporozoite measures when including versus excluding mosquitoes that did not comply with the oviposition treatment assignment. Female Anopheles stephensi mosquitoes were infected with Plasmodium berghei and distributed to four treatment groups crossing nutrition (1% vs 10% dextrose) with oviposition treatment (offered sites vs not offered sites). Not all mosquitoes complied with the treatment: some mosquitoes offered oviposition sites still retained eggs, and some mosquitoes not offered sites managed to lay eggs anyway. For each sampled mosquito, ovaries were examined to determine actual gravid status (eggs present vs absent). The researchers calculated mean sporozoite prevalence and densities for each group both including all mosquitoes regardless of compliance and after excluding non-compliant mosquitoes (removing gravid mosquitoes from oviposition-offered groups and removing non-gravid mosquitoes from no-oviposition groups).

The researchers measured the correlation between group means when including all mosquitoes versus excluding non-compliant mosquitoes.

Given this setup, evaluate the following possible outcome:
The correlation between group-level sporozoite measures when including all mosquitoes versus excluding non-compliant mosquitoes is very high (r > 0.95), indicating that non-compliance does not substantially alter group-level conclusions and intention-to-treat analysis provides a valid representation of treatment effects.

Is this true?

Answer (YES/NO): YES